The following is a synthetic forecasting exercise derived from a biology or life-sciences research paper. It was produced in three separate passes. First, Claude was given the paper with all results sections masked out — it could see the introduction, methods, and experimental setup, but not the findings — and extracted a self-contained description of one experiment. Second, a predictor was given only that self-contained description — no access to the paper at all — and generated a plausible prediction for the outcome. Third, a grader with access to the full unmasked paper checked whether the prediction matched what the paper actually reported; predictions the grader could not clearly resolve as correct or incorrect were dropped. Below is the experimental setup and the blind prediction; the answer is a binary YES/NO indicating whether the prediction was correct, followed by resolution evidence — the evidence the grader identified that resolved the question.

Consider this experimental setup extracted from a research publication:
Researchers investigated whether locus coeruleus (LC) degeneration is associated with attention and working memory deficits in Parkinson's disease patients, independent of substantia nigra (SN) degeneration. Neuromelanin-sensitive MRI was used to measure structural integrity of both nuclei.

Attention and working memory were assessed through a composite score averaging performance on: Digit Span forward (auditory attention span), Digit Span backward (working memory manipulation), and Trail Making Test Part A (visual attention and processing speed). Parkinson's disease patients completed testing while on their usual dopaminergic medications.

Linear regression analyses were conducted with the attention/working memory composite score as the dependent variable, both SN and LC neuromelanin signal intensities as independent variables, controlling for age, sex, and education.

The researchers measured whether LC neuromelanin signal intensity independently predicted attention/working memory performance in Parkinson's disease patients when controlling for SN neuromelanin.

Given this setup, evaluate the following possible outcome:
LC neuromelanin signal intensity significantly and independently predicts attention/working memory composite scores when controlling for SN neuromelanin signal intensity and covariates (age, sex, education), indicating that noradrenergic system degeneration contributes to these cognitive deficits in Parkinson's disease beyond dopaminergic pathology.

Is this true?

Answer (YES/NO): YES